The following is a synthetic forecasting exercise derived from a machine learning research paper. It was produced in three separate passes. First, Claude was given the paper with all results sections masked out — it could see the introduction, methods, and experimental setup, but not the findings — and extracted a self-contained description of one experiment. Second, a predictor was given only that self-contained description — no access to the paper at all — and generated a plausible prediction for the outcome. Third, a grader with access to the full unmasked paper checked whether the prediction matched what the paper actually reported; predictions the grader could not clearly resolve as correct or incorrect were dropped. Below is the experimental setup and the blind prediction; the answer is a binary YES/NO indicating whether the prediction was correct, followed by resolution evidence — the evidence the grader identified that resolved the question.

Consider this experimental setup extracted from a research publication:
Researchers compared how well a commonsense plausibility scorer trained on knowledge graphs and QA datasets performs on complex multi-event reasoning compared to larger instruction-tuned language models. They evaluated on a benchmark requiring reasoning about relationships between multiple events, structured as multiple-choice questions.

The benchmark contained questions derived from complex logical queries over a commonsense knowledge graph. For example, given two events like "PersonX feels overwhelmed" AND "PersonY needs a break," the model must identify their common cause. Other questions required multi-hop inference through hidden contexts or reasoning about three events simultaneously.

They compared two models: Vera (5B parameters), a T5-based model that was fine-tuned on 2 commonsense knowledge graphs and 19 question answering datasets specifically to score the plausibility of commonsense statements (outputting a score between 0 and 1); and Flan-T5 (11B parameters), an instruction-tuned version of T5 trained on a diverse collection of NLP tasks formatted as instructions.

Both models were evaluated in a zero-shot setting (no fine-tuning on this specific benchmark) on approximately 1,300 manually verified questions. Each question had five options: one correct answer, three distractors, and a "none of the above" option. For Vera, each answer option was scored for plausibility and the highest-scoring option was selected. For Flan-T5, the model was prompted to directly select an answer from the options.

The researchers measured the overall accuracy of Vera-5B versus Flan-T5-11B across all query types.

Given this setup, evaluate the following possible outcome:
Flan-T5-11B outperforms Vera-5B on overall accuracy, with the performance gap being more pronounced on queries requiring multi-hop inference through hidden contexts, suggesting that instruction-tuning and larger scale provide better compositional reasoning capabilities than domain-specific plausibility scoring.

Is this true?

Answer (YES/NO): NO